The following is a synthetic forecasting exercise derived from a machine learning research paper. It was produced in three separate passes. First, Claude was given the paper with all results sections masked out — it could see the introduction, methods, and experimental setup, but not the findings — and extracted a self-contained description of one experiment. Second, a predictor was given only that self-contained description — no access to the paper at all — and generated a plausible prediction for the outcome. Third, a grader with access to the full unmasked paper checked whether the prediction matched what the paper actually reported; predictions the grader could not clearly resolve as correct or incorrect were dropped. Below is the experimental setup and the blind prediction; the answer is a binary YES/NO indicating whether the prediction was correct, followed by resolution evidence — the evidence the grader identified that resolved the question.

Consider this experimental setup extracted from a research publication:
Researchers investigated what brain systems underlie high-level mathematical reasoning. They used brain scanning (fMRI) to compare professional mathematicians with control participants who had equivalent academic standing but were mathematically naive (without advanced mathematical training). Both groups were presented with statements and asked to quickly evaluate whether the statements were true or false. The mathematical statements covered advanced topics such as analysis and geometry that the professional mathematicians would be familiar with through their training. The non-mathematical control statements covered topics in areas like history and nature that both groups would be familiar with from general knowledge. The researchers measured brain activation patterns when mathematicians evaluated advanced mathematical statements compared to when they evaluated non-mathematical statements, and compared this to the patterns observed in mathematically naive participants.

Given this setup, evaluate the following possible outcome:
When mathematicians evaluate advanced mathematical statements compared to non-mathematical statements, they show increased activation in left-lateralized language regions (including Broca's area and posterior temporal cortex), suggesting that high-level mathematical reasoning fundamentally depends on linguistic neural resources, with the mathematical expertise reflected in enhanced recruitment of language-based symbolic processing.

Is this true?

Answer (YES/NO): NO